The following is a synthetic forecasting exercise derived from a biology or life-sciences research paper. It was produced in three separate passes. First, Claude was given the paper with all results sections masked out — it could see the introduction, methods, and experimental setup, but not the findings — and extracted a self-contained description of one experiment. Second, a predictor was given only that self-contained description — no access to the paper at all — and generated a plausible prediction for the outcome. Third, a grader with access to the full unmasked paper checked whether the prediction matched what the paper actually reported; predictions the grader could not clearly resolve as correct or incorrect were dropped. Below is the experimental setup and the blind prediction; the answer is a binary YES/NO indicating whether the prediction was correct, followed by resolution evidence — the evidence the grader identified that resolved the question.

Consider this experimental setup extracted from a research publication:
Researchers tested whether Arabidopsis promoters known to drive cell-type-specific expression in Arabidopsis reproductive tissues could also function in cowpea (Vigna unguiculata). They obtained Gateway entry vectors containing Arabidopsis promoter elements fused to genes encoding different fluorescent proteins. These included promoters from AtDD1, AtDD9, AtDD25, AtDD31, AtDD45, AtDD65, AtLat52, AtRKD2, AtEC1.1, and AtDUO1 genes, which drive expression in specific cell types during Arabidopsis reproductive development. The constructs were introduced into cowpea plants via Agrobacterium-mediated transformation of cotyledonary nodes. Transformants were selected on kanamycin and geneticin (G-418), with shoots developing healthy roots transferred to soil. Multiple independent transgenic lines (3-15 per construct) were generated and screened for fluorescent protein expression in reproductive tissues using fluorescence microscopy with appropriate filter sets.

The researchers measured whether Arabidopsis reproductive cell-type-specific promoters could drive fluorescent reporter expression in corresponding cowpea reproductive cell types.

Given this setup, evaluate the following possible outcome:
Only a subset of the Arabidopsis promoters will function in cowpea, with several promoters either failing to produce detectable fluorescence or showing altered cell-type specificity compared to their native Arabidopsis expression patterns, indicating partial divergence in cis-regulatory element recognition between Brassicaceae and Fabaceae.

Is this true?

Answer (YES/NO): NO